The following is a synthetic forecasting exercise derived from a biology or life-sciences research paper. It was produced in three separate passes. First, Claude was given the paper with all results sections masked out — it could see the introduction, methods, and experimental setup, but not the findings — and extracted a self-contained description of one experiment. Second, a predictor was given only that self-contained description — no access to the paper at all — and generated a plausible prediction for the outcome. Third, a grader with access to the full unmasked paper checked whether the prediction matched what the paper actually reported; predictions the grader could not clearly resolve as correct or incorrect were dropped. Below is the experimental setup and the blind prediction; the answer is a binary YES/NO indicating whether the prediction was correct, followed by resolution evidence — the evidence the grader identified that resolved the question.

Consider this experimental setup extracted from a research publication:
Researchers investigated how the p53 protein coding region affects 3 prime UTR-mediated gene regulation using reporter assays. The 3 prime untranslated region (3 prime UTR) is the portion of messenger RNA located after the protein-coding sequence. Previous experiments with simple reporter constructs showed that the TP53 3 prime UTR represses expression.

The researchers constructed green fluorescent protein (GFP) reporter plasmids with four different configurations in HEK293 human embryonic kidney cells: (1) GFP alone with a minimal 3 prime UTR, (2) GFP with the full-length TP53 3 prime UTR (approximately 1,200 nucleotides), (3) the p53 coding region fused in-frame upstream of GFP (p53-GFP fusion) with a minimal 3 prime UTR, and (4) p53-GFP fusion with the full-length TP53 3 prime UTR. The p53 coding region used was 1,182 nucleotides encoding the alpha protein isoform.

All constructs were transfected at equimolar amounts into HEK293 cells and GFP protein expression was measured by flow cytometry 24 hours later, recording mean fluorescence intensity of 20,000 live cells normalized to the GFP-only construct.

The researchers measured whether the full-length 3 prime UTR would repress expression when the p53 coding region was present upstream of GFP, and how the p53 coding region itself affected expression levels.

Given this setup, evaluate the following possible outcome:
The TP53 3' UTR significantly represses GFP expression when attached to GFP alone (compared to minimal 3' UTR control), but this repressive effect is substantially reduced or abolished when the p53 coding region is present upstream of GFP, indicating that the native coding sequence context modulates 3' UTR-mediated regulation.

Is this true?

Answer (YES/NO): YES